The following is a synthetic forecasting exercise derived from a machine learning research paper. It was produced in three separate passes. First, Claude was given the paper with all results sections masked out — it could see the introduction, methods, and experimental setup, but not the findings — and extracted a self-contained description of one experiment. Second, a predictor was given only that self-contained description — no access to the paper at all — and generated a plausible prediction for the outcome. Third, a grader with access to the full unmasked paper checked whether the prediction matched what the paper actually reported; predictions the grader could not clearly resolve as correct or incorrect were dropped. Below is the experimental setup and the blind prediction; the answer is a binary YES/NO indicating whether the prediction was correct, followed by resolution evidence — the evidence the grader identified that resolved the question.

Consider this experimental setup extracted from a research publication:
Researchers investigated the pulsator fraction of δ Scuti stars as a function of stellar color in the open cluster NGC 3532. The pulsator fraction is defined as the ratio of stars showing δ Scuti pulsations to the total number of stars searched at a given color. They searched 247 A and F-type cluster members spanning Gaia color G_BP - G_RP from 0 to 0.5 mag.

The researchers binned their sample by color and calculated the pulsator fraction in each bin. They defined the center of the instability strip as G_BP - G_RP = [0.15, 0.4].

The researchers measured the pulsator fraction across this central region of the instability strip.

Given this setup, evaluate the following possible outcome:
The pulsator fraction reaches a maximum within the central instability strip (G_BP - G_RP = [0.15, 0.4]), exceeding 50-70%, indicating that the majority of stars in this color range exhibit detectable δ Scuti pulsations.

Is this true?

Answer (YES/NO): NO